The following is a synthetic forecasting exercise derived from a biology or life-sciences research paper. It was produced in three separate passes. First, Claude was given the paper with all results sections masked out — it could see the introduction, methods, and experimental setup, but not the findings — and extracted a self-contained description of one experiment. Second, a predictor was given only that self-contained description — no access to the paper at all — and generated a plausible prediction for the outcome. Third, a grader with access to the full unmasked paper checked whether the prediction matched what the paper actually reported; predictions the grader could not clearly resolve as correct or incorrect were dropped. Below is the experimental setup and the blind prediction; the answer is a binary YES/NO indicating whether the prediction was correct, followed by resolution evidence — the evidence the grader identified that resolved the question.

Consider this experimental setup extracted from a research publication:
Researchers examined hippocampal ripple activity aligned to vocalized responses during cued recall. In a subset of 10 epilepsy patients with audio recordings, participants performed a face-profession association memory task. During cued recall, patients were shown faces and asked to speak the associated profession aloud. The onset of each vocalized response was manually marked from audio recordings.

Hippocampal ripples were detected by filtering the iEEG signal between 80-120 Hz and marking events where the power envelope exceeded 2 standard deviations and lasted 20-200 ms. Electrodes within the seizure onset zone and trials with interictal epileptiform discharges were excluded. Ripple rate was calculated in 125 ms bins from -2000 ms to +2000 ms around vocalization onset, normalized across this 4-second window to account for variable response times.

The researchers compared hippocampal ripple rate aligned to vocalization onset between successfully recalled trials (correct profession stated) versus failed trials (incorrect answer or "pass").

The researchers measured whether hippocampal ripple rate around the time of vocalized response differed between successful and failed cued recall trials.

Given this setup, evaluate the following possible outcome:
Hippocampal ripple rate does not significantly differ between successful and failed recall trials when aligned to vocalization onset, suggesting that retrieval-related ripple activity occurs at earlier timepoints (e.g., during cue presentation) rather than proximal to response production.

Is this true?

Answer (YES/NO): NO